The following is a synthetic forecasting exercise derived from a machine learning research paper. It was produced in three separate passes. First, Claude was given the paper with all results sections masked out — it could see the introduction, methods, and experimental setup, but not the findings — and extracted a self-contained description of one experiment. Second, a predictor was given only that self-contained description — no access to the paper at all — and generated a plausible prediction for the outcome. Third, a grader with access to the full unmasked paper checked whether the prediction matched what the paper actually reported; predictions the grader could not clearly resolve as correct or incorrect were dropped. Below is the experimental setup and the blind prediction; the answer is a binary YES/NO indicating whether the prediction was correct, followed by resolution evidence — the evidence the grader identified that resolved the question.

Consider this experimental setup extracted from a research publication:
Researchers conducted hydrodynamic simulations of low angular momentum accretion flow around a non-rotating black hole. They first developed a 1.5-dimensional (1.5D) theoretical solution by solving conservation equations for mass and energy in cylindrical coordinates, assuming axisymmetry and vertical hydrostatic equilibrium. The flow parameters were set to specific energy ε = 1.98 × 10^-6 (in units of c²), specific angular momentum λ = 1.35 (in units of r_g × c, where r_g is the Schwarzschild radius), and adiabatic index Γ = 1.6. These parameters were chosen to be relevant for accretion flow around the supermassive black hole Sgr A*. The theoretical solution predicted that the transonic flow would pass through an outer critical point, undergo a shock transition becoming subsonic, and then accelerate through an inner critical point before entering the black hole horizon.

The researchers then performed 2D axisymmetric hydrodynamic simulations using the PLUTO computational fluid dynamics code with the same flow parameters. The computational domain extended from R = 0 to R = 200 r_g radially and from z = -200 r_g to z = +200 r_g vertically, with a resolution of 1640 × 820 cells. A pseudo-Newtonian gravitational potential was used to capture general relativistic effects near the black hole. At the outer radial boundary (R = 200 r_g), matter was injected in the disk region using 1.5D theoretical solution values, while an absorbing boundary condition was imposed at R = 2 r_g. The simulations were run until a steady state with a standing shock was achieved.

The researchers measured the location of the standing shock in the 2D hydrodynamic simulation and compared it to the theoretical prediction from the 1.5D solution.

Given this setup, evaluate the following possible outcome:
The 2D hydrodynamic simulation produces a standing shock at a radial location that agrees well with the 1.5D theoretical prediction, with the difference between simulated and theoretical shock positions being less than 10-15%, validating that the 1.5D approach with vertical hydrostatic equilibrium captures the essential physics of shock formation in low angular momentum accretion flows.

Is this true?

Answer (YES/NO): NO